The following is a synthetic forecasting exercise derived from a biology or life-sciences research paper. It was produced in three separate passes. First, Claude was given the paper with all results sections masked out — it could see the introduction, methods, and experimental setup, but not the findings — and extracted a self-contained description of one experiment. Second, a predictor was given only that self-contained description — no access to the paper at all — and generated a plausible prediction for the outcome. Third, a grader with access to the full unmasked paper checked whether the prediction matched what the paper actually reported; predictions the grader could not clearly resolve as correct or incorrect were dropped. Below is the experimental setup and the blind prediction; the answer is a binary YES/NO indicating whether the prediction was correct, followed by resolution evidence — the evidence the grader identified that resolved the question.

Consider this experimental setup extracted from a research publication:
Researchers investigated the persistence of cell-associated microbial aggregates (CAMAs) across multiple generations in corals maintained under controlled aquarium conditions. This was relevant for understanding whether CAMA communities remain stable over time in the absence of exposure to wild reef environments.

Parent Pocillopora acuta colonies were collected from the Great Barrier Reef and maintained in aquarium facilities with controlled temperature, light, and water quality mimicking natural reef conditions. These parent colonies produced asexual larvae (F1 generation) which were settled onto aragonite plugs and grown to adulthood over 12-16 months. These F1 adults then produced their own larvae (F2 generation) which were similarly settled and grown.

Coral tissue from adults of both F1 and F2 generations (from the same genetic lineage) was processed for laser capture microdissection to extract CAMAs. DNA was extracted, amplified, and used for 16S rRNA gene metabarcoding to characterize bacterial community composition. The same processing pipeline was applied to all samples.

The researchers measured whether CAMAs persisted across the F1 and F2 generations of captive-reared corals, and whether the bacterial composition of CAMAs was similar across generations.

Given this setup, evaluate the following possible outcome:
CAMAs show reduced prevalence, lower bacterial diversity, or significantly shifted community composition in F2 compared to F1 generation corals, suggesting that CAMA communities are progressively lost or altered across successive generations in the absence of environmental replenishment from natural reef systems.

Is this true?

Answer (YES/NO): NO